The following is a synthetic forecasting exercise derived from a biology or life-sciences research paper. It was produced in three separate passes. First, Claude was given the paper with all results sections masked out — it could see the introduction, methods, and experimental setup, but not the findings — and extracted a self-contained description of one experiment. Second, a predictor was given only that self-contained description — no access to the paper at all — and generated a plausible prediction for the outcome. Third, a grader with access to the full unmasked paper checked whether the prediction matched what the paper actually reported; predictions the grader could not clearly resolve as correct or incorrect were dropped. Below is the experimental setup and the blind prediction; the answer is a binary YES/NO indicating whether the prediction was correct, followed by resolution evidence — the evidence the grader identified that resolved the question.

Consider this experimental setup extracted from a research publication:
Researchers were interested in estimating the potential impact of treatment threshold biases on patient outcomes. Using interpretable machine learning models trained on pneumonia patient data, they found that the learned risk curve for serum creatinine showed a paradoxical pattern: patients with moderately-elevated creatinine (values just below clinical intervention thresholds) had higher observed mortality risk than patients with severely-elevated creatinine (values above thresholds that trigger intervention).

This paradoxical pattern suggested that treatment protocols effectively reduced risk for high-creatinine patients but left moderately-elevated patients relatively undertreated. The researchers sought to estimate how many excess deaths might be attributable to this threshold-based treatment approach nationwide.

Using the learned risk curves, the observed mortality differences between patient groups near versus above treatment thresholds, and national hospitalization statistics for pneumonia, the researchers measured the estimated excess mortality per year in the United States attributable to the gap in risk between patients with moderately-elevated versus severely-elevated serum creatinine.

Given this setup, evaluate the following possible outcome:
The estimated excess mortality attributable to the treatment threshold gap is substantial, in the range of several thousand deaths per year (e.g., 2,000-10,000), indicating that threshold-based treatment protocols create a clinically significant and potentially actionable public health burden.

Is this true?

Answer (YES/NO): YES